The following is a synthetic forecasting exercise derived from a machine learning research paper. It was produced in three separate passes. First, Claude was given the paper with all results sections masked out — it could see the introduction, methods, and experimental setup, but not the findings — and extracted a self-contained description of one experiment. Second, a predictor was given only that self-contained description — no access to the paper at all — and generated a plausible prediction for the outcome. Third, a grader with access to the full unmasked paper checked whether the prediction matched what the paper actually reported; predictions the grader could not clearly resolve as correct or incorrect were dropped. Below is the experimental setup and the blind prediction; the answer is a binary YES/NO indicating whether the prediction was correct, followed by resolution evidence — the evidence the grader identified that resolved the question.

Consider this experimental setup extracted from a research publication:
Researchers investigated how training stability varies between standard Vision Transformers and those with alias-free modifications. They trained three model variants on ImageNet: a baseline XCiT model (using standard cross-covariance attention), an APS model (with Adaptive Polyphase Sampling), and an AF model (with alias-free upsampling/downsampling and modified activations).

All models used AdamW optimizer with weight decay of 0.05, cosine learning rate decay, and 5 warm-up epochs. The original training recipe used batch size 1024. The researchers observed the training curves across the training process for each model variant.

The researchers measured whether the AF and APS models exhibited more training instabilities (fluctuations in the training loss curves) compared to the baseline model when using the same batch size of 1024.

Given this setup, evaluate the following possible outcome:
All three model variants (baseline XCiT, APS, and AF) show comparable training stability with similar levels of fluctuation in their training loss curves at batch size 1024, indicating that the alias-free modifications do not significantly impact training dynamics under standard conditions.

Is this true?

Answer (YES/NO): NO